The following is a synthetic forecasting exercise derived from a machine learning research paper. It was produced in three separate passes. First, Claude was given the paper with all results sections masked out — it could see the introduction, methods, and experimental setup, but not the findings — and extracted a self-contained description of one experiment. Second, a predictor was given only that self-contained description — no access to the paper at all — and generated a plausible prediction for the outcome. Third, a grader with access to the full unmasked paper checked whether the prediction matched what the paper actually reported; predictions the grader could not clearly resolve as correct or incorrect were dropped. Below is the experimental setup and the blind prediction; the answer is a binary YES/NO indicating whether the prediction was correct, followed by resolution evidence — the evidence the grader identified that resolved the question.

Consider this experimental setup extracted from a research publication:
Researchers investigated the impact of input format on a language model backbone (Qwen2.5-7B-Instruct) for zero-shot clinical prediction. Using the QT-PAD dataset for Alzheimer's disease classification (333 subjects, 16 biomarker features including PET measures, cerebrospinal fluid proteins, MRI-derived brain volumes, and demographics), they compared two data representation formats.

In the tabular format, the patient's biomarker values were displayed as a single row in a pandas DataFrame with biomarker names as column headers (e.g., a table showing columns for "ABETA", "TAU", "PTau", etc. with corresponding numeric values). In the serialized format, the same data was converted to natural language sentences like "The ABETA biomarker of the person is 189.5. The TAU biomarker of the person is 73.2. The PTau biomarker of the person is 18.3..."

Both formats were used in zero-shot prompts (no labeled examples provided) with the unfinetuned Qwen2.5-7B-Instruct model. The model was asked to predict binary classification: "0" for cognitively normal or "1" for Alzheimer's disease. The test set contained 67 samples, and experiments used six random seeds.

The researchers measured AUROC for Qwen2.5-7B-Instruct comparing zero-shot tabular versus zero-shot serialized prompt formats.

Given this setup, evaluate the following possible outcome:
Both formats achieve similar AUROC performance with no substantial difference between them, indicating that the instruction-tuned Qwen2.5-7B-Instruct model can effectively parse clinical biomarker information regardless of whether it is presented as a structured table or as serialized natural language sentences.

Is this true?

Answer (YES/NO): NO